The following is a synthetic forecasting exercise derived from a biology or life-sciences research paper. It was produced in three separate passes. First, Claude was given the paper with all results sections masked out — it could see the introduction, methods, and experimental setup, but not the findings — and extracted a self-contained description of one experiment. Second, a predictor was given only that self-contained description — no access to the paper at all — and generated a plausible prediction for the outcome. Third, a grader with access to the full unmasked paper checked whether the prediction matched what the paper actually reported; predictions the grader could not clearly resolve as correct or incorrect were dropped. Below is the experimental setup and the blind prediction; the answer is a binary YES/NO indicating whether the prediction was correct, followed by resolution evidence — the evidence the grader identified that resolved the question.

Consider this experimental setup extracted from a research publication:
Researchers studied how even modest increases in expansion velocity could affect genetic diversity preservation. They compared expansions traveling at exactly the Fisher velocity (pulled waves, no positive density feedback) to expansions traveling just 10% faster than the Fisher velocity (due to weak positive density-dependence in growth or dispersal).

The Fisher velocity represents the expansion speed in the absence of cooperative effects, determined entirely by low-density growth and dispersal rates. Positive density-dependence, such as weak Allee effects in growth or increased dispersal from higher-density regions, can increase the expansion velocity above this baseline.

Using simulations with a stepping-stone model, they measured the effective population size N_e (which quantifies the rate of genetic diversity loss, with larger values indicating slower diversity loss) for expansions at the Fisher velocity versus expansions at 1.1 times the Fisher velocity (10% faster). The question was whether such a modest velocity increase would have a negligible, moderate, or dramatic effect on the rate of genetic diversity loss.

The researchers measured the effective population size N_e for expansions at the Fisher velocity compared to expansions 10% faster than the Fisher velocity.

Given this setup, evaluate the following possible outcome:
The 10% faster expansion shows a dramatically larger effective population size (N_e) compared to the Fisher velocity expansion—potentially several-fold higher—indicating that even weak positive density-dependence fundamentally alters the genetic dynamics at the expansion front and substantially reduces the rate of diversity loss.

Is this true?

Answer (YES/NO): YES